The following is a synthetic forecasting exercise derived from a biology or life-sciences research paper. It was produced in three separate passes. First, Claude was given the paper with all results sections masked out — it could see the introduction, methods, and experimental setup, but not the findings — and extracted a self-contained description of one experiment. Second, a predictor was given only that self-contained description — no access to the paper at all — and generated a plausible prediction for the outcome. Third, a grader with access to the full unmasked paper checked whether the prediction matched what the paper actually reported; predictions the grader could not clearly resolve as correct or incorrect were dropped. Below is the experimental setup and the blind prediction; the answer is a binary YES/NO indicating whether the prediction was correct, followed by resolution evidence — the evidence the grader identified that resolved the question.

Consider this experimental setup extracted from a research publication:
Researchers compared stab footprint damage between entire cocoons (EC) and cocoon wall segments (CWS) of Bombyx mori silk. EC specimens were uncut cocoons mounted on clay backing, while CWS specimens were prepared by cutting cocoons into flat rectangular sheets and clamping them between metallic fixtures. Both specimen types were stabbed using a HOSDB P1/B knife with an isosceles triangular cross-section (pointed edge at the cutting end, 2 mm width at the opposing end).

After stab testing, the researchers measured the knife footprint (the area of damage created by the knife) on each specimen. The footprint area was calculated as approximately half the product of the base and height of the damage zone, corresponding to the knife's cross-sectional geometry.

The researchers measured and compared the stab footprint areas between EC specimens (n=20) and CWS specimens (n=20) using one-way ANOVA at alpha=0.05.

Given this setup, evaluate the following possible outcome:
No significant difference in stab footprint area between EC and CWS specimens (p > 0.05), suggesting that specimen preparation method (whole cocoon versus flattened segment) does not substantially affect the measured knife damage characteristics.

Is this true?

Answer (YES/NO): NO